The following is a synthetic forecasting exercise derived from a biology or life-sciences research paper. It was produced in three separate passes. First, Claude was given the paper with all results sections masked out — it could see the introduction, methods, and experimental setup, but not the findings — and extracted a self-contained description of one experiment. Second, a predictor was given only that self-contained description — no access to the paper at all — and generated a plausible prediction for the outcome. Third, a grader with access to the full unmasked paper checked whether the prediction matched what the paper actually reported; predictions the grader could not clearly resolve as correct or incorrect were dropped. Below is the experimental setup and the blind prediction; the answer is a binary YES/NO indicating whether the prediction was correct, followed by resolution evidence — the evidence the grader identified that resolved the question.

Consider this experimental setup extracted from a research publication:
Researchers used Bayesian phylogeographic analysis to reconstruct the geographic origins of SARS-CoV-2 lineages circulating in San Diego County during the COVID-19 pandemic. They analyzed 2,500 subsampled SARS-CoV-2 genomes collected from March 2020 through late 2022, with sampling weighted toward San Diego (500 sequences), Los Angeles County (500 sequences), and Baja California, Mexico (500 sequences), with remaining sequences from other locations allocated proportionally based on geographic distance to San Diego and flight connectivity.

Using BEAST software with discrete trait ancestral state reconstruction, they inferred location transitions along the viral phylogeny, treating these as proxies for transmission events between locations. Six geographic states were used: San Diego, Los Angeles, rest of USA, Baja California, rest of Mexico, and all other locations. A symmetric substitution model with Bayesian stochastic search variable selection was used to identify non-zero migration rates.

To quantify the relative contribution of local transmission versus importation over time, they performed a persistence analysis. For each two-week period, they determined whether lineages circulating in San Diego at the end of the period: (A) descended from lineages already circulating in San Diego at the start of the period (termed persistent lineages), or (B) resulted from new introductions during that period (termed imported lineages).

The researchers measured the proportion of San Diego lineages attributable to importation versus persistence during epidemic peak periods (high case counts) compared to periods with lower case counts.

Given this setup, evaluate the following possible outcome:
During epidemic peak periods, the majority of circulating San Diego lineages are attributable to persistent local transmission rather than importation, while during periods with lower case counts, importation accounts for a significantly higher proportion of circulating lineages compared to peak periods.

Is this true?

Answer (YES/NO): YES